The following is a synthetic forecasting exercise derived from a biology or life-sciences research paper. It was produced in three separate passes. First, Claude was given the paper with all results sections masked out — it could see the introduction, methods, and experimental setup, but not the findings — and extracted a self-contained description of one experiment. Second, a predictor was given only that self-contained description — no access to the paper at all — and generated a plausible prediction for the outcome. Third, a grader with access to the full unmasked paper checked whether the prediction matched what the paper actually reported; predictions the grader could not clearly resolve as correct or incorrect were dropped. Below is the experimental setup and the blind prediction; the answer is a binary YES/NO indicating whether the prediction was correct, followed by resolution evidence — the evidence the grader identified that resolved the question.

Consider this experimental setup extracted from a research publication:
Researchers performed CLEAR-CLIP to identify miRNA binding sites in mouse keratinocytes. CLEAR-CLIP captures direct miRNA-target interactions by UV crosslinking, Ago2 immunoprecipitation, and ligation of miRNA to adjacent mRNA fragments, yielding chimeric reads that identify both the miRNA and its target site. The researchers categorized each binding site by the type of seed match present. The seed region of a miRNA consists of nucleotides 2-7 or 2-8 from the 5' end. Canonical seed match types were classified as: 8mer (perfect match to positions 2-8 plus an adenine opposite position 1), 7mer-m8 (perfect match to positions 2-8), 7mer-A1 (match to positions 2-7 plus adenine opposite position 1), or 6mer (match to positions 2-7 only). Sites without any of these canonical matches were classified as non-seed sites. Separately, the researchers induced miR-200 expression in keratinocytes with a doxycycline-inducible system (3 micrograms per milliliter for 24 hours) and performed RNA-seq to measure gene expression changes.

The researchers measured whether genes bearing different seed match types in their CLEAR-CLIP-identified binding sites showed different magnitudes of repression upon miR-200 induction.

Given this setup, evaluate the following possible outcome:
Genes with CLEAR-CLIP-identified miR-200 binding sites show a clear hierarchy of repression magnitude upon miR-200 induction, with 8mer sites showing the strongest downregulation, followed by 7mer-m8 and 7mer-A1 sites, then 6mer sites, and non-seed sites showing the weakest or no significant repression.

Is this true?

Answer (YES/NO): YES